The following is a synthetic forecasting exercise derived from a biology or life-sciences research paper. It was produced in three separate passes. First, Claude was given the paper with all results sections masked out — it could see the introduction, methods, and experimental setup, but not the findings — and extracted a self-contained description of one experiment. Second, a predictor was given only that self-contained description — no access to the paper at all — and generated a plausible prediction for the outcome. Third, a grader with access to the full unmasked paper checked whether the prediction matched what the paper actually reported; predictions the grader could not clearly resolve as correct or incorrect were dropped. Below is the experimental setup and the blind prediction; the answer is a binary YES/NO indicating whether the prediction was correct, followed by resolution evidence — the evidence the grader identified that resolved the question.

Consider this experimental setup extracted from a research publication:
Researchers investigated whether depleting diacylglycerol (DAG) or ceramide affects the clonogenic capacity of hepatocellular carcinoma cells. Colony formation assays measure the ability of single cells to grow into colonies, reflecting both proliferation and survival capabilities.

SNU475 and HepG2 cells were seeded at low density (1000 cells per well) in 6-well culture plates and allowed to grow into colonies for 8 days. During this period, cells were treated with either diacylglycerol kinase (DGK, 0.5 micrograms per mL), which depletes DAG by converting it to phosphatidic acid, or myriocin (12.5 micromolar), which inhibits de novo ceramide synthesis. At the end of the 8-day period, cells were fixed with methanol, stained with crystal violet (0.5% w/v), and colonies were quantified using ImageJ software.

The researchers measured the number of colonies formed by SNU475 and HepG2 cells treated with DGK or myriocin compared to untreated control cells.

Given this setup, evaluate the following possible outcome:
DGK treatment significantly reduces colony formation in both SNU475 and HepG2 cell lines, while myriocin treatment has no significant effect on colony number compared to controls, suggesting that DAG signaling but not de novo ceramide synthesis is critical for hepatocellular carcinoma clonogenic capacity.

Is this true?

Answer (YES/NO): NO